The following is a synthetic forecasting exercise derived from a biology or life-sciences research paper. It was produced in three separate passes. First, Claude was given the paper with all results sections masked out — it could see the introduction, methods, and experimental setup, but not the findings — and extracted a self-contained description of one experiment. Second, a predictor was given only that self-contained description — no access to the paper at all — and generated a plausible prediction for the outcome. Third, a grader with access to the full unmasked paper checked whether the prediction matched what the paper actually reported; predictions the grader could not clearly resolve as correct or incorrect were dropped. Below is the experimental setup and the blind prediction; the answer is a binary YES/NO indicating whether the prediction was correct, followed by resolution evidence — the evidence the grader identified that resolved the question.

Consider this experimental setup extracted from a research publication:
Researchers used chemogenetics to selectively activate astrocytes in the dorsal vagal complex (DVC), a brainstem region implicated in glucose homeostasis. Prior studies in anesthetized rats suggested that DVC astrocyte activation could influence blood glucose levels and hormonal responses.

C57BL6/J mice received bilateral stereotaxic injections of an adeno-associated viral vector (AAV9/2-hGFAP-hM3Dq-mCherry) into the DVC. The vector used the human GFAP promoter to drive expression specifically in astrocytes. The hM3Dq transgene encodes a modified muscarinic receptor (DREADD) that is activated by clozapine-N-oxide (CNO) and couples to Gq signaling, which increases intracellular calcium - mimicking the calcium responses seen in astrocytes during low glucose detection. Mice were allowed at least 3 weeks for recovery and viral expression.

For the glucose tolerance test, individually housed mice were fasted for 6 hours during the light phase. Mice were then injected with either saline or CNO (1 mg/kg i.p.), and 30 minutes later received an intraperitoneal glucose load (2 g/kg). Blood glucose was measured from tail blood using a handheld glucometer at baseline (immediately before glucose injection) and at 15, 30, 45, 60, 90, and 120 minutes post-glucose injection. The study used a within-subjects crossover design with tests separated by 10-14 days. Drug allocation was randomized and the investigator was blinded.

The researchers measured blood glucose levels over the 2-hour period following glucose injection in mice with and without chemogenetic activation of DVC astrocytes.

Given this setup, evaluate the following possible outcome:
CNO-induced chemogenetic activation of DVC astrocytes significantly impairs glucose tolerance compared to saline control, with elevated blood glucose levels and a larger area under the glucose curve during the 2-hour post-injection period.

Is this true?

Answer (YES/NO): NO